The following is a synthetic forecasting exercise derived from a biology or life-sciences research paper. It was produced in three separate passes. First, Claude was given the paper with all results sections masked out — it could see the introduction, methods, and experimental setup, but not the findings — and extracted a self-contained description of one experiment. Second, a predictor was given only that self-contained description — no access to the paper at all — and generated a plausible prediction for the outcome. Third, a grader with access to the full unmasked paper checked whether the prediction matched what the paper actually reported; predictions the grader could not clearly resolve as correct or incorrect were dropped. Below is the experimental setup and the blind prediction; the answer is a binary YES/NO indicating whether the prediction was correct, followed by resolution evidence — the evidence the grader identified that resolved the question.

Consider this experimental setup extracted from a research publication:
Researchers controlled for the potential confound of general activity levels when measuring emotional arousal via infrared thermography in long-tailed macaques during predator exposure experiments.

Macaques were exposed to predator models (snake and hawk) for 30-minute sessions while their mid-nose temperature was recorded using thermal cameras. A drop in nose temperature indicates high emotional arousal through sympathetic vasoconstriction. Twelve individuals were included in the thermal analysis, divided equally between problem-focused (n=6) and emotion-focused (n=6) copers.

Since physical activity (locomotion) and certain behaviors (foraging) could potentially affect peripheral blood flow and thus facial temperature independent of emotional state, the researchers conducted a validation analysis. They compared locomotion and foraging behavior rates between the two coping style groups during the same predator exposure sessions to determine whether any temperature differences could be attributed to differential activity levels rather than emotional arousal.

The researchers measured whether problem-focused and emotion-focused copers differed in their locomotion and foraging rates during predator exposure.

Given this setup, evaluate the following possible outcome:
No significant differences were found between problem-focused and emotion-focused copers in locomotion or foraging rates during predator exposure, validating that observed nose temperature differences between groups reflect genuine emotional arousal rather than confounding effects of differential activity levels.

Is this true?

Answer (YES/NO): YES